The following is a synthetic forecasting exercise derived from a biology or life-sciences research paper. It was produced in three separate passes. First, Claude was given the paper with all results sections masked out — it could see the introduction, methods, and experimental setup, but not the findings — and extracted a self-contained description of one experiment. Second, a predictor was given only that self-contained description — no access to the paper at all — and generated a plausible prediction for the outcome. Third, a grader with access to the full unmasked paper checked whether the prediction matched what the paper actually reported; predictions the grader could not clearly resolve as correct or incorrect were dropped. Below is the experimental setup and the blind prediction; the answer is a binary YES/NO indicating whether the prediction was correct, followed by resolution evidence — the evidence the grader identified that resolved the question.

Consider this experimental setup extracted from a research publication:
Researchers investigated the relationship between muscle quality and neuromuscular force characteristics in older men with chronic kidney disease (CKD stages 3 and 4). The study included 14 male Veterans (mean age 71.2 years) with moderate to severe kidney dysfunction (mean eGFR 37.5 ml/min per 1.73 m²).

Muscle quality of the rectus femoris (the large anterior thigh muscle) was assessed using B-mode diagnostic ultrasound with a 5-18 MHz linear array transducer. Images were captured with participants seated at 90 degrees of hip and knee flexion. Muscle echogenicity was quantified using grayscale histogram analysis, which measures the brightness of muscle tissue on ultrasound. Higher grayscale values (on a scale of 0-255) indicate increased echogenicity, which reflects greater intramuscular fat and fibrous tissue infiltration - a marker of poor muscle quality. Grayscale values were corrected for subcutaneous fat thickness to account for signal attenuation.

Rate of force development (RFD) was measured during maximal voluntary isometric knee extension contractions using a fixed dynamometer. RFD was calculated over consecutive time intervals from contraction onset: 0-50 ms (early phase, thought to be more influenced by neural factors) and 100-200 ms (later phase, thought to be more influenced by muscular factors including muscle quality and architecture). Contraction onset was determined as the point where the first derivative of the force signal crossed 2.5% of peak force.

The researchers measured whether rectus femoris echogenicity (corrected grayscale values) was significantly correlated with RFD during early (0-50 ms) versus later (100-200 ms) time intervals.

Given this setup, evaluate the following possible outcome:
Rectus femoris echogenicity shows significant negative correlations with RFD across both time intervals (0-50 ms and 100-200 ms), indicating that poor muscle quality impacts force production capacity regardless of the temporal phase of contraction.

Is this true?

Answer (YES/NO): NO